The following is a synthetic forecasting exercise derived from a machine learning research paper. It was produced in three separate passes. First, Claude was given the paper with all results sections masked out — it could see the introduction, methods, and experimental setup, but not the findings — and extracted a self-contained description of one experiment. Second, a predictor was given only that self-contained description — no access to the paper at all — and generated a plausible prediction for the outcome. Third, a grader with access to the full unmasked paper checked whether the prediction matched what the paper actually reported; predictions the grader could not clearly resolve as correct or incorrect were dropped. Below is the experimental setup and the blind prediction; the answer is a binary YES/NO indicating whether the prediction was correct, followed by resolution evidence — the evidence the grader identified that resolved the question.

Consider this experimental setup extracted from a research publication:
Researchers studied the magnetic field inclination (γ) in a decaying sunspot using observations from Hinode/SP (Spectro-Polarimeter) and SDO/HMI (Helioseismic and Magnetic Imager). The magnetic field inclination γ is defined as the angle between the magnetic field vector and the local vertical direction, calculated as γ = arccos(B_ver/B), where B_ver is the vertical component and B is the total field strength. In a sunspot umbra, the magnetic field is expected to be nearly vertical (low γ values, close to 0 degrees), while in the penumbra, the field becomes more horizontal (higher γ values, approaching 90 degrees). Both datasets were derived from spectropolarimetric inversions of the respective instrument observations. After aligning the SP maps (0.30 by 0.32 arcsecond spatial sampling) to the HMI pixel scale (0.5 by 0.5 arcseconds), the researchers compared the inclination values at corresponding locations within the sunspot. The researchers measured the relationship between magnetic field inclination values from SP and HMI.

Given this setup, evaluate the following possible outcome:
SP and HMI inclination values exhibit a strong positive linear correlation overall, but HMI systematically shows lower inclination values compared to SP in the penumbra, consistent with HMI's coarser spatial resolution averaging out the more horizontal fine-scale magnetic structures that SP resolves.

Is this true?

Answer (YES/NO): NO